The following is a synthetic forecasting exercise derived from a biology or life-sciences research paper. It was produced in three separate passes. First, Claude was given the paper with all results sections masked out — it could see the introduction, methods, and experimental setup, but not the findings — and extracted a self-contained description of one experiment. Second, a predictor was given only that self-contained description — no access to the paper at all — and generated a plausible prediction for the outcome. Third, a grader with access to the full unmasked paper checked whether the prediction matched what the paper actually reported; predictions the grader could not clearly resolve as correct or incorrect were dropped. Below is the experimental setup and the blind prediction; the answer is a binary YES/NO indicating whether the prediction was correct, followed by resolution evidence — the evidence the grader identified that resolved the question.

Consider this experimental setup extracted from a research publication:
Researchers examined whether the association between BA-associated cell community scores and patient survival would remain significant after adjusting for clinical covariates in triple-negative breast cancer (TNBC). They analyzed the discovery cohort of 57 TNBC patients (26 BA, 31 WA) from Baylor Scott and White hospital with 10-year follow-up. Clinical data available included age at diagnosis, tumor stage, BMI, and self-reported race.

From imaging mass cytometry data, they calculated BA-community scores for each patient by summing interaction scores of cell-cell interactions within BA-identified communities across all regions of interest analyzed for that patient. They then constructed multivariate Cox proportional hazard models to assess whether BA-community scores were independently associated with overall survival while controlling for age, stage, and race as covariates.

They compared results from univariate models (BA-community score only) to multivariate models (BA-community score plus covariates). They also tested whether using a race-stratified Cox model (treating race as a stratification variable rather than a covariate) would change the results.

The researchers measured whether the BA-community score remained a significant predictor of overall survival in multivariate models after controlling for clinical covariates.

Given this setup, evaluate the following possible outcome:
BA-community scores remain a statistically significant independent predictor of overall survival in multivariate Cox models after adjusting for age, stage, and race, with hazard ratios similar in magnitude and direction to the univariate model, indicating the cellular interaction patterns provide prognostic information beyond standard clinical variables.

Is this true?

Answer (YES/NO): YES